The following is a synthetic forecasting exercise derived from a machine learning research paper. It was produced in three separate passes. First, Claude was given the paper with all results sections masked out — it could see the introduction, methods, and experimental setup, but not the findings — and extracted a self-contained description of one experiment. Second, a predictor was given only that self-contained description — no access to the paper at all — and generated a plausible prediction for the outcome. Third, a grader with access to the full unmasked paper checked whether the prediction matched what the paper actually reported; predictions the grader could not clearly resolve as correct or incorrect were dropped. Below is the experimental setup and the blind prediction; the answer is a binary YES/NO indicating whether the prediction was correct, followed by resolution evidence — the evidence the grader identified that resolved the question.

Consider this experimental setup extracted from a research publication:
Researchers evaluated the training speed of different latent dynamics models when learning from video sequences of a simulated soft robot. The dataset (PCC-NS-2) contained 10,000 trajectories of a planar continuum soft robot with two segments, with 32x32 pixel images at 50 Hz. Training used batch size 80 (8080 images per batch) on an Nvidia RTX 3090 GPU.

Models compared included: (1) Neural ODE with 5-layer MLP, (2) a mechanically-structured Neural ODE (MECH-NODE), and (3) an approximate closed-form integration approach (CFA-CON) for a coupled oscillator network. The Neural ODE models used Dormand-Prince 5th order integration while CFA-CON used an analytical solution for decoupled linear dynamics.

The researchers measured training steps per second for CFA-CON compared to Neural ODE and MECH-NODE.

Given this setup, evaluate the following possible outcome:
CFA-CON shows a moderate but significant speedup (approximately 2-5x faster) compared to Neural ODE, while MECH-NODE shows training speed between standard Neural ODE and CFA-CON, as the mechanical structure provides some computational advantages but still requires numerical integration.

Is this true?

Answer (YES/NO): NO